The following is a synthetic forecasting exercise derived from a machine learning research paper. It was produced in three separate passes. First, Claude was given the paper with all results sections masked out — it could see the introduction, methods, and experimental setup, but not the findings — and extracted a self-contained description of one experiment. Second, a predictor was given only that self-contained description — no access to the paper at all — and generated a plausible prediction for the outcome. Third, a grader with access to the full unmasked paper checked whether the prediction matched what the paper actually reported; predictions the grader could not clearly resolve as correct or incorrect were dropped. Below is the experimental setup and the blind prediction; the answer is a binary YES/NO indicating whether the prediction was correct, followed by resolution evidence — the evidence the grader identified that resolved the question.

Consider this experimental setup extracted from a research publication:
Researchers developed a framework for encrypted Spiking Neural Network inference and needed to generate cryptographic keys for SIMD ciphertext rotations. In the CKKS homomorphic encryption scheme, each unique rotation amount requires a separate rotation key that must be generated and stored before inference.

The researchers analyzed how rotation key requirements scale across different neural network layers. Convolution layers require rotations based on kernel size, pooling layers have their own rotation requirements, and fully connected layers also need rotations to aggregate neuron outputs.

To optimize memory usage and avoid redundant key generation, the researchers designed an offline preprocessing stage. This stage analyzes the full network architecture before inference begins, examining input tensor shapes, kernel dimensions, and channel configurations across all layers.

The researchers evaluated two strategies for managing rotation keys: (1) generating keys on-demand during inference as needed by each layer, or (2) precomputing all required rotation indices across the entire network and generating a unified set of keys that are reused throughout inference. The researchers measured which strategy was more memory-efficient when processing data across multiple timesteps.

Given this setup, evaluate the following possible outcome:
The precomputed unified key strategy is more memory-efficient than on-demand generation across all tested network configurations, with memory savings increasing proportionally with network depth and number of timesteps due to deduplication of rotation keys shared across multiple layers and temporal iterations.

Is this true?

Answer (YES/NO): NO